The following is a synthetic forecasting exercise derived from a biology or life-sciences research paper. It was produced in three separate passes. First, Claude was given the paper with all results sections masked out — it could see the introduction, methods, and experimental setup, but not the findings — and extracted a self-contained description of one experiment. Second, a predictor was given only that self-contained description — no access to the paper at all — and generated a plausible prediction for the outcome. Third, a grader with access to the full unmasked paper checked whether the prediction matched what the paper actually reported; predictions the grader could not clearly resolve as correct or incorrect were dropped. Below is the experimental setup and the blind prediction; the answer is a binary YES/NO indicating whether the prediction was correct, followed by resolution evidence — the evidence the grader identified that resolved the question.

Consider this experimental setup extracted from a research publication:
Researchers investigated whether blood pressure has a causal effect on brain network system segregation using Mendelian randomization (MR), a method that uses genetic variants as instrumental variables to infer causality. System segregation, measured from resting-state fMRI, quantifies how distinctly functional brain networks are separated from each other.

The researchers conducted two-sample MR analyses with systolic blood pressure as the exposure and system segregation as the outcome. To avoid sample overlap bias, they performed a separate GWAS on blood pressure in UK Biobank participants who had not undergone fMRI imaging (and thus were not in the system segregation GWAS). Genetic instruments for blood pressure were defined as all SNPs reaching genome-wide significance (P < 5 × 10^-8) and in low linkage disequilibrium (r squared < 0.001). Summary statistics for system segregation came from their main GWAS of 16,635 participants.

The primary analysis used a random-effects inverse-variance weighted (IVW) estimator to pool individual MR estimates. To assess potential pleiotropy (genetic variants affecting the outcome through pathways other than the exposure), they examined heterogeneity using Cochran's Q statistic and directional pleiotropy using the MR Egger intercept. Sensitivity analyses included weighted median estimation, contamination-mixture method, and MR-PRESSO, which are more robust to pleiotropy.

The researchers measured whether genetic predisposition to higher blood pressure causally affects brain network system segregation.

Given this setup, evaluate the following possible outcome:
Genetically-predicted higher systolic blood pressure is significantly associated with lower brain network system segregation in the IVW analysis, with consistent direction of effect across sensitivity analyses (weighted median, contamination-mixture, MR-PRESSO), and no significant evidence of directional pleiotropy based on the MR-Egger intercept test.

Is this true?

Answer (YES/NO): YES